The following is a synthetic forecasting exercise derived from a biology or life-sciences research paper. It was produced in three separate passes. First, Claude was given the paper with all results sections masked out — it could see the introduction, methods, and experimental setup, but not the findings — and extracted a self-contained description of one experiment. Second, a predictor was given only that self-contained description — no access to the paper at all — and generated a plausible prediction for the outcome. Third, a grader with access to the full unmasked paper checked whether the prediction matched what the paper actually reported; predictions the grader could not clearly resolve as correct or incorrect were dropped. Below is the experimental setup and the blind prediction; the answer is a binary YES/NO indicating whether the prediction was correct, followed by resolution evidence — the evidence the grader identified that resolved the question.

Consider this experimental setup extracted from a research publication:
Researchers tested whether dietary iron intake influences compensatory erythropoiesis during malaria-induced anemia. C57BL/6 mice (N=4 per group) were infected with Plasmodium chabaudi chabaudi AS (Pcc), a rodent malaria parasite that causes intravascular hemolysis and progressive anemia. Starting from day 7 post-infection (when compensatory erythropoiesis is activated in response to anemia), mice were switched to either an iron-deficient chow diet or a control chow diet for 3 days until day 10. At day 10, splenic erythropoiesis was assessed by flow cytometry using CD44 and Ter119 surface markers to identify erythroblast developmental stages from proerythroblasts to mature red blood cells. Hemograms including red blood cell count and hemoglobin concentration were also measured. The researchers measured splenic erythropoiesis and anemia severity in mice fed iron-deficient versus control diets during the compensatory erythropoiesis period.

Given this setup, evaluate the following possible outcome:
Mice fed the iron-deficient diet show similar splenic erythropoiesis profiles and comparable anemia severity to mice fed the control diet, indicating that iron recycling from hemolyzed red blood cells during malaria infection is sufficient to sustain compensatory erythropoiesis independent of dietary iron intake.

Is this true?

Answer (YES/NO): YES